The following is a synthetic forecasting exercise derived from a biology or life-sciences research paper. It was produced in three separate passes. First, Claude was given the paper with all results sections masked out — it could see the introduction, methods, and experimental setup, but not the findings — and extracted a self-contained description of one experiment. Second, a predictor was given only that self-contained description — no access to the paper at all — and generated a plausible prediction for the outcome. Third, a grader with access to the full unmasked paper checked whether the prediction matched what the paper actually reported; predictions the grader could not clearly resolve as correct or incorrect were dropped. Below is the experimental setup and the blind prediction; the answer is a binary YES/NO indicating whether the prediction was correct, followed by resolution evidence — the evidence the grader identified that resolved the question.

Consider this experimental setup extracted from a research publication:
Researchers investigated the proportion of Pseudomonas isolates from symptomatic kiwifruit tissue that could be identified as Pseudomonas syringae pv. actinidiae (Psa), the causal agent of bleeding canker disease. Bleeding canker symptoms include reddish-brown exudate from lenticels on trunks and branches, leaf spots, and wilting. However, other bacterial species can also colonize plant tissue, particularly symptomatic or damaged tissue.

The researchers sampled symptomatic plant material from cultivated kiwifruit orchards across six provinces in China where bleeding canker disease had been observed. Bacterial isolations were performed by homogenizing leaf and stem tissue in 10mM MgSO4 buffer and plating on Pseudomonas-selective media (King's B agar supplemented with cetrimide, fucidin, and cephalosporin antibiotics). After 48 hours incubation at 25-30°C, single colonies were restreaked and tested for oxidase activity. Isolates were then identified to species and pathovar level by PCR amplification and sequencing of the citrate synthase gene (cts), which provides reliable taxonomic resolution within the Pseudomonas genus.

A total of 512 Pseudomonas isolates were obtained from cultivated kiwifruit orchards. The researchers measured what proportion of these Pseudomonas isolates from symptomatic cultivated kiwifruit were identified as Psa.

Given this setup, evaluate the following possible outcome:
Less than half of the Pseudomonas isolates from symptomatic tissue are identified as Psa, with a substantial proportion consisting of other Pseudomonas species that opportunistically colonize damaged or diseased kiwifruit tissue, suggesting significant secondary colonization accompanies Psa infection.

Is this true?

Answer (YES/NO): YES